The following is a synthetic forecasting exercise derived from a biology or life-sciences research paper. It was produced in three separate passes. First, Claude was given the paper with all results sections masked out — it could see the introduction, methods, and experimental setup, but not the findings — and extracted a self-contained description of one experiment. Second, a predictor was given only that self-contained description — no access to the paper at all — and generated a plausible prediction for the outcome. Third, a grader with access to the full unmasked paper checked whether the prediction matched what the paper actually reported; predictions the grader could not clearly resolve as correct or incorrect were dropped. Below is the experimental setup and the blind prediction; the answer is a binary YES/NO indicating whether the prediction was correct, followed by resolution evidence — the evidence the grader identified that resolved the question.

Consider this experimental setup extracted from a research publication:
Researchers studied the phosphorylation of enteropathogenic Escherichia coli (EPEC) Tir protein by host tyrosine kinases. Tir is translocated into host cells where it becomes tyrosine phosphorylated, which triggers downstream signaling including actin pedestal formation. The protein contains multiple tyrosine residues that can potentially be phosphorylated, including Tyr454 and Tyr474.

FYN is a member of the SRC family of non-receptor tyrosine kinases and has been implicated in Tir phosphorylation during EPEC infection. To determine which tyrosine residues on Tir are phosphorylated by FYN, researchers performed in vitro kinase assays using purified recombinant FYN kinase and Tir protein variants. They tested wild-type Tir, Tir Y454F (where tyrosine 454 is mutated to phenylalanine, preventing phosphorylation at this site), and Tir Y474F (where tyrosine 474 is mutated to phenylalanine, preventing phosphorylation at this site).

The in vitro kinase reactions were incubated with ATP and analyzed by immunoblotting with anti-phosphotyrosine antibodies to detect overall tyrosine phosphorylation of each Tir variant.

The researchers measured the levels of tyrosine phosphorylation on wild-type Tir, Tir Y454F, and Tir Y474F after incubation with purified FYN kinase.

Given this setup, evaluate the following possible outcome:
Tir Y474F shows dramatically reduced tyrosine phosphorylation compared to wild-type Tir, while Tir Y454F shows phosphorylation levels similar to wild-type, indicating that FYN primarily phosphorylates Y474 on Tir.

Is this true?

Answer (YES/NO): NO